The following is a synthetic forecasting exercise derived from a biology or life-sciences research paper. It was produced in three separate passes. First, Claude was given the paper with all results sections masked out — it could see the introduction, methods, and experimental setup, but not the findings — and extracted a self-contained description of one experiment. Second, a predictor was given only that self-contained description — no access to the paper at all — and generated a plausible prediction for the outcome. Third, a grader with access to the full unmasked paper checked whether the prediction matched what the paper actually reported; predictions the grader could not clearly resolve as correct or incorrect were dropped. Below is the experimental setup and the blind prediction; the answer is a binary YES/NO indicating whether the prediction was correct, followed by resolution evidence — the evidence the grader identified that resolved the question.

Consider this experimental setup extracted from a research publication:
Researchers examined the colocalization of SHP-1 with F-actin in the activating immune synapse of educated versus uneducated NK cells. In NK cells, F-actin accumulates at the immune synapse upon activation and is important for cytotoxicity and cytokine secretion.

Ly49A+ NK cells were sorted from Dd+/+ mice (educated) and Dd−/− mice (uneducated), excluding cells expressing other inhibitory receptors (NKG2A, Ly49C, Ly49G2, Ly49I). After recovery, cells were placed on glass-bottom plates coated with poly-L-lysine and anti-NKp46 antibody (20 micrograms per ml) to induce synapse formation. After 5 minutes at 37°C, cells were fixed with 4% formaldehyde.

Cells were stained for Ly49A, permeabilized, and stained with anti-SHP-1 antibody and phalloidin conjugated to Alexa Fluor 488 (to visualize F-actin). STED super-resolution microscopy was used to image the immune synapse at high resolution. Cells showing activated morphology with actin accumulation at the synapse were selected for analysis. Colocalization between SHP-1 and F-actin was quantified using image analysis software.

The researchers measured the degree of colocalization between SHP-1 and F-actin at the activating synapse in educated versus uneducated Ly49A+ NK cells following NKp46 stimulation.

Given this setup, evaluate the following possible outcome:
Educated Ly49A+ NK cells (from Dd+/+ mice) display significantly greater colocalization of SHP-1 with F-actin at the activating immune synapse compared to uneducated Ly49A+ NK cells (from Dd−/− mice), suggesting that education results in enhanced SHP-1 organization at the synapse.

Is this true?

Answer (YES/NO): NO